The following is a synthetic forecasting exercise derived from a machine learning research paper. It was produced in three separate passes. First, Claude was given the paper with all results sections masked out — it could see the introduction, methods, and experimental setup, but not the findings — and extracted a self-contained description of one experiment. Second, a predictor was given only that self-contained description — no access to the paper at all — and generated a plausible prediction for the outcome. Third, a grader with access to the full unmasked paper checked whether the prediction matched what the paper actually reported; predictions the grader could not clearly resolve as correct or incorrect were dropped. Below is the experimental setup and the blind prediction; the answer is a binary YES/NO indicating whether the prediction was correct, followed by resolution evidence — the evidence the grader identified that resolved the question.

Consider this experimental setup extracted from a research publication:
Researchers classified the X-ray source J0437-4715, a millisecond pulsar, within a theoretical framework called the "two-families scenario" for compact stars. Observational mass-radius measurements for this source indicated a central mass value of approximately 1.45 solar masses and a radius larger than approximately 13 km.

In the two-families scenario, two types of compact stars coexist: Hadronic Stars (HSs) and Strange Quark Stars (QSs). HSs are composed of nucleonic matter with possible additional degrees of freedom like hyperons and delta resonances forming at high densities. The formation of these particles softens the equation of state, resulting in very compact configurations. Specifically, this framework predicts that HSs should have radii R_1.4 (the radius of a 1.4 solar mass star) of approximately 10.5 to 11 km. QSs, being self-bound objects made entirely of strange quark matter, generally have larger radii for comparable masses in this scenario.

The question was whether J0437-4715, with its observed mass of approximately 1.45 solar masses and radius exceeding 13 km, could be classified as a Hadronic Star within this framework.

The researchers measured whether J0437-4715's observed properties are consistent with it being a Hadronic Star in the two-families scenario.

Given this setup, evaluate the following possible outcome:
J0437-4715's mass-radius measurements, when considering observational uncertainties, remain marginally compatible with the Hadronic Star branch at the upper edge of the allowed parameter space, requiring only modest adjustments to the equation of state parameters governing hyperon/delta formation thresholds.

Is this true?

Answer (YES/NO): NO